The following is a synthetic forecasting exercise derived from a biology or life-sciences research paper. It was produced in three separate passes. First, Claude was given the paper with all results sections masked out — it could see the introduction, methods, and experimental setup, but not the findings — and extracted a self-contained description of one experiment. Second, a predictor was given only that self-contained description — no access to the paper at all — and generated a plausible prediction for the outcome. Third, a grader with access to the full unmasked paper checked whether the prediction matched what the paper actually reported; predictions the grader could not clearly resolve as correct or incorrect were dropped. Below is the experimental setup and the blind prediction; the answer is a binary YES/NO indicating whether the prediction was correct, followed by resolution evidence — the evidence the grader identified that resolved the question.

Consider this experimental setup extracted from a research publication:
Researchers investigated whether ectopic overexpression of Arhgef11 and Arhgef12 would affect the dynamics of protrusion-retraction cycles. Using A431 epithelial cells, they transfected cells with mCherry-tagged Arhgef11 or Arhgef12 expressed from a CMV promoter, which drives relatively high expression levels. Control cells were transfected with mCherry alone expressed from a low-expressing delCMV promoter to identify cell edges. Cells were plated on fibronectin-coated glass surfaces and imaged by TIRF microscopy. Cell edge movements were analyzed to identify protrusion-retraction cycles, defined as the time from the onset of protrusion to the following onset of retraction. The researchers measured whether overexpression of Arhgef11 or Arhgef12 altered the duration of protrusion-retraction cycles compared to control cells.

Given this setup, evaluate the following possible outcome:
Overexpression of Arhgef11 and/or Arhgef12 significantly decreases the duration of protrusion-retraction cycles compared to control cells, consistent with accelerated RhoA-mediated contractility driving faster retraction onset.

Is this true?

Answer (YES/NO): YES